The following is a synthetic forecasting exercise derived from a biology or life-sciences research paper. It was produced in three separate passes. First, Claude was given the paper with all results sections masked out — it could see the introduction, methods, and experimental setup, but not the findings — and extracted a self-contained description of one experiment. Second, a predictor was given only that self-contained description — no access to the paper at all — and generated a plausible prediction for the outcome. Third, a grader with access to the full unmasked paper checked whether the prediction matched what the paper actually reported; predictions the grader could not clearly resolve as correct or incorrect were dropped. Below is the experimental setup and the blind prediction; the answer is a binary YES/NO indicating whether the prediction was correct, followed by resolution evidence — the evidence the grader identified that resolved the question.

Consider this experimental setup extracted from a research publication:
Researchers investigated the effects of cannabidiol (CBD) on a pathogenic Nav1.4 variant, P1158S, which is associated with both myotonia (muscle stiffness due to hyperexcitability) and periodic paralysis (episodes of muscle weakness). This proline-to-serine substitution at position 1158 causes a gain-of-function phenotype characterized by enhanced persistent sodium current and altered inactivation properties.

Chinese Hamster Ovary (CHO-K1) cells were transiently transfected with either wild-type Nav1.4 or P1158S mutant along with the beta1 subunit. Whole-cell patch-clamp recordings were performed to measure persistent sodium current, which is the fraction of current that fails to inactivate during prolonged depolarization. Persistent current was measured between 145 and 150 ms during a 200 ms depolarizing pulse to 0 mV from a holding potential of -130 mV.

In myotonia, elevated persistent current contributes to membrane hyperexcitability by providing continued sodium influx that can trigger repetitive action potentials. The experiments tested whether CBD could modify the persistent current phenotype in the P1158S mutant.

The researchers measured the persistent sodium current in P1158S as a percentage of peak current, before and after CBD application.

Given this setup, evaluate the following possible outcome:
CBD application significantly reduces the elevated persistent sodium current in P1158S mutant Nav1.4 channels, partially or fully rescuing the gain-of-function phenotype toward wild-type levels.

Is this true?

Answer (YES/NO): YES